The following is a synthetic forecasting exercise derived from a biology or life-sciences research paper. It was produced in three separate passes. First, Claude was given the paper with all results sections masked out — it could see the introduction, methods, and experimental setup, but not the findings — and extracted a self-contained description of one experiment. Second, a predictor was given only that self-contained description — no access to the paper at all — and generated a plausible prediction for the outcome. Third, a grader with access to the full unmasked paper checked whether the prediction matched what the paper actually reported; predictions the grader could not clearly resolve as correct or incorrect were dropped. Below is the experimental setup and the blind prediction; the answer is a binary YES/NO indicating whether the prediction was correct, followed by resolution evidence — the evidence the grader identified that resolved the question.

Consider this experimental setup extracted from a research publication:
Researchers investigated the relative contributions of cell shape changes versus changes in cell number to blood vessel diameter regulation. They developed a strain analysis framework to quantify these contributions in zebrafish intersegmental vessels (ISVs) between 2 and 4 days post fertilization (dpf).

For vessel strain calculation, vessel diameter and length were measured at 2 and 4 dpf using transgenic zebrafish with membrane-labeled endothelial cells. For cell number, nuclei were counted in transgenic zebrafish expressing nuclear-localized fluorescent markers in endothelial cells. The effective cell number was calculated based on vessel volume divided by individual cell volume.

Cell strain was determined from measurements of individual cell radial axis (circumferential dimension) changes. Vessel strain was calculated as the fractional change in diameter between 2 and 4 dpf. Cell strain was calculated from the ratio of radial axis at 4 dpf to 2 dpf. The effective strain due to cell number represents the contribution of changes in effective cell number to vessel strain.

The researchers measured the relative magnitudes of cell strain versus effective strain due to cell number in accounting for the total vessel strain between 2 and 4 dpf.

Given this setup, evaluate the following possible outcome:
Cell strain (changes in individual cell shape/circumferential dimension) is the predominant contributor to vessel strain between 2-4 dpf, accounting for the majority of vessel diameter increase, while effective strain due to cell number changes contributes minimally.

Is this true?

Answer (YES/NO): NO